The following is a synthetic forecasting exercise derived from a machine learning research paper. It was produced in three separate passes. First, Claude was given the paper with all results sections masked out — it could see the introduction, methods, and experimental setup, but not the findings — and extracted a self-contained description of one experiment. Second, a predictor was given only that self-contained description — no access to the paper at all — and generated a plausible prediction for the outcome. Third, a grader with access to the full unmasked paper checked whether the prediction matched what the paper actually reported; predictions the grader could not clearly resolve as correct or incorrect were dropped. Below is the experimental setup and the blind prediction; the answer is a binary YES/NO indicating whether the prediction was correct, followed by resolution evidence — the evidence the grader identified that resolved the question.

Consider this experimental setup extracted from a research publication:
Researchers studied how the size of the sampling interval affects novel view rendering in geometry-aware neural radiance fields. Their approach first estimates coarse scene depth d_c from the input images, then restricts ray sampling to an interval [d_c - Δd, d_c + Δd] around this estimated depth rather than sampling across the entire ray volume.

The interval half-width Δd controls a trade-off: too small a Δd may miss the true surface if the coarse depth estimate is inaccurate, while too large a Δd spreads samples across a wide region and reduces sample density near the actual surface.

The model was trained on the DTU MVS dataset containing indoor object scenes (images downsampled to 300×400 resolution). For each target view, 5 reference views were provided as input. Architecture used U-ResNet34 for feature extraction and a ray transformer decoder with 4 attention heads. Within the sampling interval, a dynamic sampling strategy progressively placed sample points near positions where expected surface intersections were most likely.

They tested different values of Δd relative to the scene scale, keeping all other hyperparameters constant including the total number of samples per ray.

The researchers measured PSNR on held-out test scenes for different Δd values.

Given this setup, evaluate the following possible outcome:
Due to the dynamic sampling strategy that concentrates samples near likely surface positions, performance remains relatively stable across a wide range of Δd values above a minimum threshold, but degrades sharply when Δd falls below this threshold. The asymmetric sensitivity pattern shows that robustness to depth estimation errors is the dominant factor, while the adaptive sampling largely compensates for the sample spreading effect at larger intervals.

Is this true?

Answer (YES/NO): NO